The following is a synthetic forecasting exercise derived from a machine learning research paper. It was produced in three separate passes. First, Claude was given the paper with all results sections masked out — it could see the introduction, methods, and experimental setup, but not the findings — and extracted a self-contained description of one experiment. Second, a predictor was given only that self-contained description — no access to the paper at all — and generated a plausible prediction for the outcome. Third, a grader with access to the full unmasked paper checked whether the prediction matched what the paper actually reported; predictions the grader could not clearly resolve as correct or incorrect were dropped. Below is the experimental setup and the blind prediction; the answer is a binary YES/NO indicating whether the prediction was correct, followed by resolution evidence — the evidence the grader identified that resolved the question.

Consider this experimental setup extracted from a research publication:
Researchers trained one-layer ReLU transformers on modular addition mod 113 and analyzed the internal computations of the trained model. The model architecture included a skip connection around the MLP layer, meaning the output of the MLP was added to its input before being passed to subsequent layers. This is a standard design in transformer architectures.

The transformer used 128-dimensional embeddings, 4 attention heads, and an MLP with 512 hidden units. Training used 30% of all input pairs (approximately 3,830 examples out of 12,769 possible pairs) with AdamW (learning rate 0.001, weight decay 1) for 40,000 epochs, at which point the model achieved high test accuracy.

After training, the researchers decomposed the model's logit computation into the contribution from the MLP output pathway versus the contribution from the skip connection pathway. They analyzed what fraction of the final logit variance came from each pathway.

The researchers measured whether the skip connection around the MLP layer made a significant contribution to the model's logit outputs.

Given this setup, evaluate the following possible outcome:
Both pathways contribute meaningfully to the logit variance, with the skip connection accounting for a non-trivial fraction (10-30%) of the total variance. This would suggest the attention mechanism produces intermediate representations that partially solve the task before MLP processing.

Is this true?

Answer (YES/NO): NO